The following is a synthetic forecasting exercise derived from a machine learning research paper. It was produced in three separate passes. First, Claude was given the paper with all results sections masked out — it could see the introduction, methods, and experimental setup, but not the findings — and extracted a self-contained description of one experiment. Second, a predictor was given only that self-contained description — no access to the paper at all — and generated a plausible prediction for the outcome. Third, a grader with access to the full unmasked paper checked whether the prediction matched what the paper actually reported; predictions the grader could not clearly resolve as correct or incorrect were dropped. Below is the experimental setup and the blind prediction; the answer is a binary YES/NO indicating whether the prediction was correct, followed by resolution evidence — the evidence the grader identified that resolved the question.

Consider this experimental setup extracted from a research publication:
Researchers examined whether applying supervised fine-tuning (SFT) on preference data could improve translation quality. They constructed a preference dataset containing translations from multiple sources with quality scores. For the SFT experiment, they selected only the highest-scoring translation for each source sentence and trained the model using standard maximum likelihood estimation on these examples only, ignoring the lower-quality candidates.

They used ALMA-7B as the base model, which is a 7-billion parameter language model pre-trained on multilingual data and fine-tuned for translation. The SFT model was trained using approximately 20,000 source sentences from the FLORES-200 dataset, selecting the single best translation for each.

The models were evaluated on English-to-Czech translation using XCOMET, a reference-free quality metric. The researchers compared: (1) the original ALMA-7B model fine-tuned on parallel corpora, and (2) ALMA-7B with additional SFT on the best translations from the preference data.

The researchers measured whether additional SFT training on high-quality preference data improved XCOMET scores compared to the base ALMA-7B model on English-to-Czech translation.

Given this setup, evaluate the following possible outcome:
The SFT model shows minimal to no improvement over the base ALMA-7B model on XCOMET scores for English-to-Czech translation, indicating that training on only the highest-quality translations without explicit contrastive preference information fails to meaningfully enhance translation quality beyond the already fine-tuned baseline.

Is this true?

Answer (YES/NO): NO